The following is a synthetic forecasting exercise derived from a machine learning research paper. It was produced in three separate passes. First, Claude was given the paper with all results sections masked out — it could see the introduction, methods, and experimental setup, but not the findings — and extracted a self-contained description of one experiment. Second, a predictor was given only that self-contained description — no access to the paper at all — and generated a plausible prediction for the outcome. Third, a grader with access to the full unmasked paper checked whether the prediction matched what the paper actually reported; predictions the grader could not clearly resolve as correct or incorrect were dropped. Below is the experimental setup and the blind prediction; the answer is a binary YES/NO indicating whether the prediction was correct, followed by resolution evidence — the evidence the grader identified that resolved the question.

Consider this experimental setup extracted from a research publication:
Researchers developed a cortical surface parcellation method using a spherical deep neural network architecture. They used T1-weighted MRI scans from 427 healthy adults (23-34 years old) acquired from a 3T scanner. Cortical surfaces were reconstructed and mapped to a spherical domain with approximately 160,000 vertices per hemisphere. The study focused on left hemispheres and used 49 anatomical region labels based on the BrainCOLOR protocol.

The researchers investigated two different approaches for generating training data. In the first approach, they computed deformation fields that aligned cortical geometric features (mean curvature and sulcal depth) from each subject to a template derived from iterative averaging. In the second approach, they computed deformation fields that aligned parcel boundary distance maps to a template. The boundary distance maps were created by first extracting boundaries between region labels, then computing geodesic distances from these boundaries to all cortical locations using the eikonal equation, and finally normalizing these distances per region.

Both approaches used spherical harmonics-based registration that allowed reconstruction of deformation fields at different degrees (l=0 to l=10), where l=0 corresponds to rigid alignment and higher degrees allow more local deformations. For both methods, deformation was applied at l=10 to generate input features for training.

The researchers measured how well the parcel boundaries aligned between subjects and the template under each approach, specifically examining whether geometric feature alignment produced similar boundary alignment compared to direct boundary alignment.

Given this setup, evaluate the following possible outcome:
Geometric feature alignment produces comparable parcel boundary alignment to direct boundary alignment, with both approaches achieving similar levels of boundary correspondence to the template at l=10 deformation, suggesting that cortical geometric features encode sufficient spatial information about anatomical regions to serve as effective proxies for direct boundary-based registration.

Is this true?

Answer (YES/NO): NO